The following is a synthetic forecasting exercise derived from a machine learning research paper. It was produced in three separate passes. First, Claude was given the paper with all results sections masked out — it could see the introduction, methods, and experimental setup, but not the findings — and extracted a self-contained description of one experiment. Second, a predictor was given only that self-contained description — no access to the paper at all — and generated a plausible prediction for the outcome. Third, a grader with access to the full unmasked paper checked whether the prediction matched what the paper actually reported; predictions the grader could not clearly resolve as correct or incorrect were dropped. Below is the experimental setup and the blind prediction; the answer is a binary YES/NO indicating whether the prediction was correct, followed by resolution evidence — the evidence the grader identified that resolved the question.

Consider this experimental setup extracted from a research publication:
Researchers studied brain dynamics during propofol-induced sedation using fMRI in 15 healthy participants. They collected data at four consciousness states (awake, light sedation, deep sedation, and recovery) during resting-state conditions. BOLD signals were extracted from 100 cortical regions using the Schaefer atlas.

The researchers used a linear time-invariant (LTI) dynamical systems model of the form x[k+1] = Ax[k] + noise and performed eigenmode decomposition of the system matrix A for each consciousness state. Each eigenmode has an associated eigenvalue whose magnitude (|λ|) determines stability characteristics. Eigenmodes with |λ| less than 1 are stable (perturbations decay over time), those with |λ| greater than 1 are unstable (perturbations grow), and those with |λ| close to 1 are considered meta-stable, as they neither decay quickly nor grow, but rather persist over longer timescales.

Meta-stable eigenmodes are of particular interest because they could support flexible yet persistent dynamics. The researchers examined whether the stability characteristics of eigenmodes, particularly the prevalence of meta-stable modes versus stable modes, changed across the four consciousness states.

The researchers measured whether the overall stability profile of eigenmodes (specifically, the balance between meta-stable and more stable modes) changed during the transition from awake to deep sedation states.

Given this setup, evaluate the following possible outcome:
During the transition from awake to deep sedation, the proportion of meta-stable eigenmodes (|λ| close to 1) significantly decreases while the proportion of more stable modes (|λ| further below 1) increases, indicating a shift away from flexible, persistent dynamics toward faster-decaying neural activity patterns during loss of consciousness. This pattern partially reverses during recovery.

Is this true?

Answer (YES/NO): YES